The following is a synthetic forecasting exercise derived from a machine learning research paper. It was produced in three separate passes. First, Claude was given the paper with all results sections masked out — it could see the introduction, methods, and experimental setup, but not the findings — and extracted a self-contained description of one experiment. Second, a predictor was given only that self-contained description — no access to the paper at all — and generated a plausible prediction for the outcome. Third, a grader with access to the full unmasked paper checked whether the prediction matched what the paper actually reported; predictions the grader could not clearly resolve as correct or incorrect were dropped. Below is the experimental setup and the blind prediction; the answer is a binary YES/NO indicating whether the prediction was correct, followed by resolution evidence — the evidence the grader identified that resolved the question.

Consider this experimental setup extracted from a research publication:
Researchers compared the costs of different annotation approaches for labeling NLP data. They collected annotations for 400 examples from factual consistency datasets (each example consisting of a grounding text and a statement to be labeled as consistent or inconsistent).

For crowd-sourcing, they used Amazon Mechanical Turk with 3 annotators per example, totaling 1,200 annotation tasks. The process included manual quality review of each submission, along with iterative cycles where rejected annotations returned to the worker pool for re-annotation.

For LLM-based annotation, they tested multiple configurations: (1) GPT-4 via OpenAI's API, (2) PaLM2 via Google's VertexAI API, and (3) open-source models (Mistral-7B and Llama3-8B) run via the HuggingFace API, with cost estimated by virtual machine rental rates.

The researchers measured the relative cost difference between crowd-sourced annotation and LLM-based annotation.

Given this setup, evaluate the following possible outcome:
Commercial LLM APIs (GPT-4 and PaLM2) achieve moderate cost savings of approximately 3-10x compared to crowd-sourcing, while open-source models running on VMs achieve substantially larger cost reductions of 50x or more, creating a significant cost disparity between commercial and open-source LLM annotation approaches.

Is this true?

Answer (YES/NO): NO